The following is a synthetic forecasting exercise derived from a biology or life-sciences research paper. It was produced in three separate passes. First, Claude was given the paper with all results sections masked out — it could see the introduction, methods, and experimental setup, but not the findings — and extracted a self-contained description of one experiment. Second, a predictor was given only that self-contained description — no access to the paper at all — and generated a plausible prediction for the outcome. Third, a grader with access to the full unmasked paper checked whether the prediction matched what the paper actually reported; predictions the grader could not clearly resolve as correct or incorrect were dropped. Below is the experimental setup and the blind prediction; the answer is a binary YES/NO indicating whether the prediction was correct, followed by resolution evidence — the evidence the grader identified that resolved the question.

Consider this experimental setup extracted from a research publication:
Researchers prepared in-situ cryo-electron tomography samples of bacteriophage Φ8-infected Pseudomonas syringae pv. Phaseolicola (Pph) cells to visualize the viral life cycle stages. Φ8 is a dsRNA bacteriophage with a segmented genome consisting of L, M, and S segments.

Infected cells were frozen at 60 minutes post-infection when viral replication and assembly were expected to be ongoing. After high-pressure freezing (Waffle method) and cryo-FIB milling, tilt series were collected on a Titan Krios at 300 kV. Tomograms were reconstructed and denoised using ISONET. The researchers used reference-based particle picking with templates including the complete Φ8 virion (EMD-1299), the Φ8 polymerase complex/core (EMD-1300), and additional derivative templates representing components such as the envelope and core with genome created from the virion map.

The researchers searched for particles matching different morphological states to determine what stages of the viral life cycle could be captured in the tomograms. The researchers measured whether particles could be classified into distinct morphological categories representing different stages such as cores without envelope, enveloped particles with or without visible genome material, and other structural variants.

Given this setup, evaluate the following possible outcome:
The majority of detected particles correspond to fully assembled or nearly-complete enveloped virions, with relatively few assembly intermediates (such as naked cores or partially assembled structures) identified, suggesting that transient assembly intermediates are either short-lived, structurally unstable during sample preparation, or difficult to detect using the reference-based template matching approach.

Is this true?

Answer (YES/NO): NO